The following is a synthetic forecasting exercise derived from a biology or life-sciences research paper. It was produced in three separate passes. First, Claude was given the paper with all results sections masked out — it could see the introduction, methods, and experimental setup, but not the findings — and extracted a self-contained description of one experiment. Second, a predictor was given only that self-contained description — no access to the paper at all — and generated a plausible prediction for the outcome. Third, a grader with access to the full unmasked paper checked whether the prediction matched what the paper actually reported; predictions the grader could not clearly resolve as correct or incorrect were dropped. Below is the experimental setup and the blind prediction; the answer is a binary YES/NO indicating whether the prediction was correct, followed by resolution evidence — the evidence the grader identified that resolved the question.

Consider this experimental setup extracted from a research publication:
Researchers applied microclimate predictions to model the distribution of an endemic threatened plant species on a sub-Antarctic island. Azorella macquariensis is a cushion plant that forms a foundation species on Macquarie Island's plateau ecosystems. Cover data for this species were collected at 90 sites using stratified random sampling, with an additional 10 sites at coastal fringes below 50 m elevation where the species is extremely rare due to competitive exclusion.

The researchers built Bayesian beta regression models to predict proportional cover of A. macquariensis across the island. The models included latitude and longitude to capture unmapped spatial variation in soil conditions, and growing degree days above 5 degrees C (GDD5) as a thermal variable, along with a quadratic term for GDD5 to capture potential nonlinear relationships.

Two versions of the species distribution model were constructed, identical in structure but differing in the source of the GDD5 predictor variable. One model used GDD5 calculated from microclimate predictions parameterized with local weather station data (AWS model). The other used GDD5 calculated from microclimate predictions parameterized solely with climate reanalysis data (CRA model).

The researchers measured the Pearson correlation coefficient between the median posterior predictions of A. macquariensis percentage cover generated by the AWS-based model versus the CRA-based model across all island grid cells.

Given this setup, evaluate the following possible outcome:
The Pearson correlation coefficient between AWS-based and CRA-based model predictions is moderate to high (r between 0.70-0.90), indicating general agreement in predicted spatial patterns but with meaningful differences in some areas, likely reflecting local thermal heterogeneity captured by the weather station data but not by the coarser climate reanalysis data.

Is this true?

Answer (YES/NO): NO